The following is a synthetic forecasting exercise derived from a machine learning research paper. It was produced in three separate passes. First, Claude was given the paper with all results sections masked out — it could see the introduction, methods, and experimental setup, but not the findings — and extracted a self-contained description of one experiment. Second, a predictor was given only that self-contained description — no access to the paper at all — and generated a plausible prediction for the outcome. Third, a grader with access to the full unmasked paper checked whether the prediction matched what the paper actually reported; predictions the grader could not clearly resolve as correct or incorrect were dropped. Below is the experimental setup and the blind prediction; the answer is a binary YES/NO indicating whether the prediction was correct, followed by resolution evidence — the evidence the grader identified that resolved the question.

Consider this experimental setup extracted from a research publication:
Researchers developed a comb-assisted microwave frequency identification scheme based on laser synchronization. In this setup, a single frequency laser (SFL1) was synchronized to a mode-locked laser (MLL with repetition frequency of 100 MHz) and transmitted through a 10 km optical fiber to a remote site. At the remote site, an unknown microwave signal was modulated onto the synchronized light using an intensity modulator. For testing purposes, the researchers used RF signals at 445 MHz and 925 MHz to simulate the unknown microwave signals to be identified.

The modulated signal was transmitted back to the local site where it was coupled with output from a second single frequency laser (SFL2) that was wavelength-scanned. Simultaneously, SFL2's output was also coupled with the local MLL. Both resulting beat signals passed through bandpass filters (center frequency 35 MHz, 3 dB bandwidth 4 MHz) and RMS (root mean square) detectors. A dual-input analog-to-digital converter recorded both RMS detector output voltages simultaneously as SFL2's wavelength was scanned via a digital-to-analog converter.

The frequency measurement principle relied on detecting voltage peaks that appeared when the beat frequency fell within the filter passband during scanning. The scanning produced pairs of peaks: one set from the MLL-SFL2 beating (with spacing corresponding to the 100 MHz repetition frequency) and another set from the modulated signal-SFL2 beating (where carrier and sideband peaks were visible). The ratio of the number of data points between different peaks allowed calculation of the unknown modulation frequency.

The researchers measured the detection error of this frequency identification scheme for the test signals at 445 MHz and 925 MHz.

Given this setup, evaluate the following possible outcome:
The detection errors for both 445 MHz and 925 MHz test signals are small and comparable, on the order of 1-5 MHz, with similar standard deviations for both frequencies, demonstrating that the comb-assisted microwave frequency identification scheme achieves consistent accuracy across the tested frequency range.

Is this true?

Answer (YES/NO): NO